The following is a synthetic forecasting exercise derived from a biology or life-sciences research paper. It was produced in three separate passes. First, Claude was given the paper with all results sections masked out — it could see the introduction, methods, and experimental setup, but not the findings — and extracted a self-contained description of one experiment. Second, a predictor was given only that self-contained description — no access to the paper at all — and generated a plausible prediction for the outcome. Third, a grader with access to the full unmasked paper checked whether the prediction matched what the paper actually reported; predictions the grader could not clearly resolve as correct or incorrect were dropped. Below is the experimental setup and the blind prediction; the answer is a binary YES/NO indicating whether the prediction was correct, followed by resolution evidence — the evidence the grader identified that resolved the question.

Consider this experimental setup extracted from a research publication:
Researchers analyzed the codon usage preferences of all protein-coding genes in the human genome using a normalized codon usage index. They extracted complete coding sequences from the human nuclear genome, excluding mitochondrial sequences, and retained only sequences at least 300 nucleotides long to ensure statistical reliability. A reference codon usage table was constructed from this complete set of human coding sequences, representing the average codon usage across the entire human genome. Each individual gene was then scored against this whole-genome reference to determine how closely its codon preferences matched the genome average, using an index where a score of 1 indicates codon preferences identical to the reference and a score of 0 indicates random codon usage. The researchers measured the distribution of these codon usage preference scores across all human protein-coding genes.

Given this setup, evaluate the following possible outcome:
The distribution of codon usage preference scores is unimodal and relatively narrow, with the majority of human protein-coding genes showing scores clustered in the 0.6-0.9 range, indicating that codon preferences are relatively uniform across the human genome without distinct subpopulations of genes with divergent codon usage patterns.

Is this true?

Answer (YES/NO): NO